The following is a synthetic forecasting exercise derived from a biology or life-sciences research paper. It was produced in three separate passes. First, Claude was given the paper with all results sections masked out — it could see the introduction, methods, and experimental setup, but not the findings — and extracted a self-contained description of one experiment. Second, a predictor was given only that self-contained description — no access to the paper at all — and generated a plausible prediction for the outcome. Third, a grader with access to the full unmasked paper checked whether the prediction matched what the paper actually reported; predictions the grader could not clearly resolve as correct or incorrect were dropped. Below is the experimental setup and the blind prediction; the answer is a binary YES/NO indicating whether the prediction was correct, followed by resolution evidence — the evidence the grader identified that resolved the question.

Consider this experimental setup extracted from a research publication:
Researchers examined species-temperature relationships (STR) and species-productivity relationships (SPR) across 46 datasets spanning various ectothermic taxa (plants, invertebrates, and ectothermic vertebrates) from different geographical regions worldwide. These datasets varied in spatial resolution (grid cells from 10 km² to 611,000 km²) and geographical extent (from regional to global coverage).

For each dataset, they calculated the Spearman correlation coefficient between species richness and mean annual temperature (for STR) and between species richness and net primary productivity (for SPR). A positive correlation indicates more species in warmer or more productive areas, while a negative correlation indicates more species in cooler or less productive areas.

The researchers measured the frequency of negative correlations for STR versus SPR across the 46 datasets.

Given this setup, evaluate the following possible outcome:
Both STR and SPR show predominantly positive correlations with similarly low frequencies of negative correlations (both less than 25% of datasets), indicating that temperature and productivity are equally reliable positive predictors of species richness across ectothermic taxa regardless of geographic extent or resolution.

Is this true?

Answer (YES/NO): NO